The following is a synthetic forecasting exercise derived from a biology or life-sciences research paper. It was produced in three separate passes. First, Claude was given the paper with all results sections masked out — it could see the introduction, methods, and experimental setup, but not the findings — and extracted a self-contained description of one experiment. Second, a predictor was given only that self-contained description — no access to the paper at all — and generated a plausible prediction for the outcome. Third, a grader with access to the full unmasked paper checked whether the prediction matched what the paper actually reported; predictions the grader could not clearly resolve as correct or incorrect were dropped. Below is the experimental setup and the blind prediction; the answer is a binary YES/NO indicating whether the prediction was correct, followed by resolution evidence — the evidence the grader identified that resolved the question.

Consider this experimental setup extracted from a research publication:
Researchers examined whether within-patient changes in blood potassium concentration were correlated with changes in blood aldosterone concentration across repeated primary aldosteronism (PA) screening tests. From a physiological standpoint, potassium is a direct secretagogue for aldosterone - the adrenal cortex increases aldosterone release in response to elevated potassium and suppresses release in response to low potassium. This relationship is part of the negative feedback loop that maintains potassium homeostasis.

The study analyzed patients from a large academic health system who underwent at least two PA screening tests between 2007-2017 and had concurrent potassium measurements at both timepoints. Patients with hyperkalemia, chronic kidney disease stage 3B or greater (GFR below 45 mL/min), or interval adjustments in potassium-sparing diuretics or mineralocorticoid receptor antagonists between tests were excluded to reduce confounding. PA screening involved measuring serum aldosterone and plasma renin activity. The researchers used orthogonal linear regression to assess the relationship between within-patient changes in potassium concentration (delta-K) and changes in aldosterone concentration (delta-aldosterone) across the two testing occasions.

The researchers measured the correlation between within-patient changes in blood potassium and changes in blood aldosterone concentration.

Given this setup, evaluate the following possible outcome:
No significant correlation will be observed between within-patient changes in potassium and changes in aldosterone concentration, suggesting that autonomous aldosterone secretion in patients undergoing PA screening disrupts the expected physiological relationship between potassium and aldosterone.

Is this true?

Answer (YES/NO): NO